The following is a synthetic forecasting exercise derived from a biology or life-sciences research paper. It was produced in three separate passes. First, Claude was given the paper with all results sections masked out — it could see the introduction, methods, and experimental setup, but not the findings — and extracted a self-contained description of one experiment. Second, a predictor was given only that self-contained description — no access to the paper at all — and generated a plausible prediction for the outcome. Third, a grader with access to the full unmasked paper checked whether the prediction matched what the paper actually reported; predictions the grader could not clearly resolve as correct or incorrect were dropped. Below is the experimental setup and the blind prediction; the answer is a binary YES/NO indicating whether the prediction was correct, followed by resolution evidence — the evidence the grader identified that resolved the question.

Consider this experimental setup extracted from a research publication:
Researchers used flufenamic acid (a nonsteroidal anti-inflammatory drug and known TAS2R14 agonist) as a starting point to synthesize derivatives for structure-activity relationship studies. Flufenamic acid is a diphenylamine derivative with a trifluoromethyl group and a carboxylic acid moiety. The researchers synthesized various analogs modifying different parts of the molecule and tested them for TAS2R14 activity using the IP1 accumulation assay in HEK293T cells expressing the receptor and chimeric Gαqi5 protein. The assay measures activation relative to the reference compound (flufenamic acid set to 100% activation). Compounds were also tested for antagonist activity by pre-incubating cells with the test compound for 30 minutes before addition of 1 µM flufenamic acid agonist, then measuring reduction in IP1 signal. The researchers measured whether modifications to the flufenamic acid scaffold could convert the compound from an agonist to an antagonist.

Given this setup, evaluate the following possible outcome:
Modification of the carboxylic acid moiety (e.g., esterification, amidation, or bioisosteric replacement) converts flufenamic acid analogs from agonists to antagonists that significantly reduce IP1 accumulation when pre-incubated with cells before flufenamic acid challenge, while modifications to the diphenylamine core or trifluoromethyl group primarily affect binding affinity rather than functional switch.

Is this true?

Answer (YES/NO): NO